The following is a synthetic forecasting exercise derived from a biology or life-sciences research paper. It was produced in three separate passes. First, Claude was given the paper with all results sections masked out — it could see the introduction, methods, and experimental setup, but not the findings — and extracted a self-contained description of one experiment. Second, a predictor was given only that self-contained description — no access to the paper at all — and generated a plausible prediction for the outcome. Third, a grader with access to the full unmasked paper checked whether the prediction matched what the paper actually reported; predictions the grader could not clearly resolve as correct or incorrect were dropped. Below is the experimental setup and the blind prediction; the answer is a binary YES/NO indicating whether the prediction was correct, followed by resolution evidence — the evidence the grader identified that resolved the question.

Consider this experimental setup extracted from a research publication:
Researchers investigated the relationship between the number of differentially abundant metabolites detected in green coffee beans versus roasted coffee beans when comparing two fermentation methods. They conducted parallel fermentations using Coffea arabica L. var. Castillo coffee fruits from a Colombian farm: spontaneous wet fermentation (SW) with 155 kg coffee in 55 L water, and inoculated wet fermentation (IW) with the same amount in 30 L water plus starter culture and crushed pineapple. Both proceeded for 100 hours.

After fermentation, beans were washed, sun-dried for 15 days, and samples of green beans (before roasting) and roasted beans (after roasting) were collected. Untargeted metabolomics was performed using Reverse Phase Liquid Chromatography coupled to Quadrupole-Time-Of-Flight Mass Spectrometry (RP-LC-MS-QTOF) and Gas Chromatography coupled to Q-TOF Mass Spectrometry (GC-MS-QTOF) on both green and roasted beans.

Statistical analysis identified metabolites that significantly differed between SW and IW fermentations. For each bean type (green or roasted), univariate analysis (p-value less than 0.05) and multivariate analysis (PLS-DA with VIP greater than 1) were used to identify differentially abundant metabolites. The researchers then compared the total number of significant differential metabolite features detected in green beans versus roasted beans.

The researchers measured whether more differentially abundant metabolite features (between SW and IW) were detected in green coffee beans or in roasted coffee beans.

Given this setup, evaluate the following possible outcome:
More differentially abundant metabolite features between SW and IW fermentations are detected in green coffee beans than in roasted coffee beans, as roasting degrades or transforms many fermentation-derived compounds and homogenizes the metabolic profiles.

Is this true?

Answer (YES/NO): NO